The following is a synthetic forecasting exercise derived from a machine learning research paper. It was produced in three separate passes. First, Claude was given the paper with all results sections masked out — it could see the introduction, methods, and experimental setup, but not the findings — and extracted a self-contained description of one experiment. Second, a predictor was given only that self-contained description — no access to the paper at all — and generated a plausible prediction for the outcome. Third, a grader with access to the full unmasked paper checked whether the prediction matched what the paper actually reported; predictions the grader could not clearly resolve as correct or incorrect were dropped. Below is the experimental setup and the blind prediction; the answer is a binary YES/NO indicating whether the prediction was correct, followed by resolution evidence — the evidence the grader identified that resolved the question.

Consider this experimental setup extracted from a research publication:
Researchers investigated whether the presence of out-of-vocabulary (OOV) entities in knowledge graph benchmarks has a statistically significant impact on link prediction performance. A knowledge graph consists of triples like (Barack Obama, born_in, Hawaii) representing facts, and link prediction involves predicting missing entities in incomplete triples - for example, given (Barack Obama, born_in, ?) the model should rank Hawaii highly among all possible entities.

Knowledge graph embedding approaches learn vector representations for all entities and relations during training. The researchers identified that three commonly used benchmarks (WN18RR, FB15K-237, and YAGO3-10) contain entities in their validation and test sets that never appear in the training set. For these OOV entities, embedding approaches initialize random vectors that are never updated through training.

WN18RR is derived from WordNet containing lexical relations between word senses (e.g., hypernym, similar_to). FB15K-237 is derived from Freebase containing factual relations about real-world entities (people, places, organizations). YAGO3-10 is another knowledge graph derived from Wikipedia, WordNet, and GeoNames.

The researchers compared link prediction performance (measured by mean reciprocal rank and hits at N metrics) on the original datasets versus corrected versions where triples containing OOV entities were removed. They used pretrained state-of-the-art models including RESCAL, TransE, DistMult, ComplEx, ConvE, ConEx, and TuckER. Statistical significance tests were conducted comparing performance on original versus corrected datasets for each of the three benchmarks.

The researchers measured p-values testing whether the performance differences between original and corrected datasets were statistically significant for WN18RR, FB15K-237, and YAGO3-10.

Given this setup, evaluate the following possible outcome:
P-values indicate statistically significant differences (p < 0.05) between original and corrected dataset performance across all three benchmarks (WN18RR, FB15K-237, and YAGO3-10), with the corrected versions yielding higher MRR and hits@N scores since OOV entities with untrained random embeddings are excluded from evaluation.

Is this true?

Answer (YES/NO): YES